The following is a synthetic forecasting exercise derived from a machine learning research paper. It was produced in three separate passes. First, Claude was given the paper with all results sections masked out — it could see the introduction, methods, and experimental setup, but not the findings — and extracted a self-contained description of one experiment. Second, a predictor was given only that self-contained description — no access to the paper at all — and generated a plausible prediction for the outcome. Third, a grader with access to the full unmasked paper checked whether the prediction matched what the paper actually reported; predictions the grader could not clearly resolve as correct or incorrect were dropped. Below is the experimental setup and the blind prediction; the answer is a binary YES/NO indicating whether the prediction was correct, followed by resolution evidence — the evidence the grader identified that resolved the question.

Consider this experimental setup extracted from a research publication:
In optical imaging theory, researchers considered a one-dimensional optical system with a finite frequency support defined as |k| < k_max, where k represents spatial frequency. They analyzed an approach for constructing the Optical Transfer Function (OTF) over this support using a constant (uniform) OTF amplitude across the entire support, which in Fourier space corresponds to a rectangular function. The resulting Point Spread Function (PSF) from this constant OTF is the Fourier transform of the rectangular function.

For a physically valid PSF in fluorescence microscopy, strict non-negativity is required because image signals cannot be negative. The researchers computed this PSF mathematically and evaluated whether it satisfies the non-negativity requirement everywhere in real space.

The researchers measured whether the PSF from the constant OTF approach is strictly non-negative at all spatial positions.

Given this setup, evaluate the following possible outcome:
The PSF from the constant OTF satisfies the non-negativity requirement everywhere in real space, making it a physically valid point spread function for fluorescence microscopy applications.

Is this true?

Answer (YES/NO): NO